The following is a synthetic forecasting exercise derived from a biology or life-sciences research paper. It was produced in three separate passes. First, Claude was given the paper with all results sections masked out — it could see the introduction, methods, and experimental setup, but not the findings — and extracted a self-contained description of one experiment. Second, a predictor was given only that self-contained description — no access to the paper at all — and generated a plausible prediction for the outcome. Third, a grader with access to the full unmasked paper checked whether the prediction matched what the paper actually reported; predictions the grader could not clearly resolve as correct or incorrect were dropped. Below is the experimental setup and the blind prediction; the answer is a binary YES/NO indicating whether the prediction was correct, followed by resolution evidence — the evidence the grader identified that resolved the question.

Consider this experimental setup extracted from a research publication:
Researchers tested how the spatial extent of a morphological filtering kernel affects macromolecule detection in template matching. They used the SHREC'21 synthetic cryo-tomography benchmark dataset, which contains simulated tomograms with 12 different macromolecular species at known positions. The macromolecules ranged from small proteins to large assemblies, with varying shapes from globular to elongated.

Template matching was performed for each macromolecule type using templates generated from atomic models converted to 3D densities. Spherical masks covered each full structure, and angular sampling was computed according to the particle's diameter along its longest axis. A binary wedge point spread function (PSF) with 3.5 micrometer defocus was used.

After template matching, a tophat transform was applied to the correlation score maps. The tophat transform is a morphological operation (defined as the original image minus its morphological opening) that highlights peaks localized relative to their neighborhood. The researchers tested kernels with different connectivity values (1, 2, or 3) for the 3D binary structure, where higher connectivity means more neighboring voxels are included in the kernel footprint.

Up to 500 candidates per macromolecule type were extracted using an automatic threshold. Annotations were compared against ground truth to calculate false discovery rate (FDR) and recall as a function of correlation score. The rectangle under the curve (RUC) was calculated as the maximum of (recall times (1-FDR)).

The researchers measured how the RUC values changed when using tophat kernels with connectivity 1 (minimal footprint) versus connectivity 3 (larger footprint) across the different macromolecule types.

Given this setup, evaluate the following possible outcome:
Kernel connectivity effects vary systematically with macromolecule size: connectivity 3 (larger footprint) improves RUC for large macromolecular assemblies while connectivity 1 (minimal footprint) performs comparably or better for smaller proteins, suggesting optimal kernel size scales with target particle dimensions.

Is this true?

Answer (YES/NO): NO